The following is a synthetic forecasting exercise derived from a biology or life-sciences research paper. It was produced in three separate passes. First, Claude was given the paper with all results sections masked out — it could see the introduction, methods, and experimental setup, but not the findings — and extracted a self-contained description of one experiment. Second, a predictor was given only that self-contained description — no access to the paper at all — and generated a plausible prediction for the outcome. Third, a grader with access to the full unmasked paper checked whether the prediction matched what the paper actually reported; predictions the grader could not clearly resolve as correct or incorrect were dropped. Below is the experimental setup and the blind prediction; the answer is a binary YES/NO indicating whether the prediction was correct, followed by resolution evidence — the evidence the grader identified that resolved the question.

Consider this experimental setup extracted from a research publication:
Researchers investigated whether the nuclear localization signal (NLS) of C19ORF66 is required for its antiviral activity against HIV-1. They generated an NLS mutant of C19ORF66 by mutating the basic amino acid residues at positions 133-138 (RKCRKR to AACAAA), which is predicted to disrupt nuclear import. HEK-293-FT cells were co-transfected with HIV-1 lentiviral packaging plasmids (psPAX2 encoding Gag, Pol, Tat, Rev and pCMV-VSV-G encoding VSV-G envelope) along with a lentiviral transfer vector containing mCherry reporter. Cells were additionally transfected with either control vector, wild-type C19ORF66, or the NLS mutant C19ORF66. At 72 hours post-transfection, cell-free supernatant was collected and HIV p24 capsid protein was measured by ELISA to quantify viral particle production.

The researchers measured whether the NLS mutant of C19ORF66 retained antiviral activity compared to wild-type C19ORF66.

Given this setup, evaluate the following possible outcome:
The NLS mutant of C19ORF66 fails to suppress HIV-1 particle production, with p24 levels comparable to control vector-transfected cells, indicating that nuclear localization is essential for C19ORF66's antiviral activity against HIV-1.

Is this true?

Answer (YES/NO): NO